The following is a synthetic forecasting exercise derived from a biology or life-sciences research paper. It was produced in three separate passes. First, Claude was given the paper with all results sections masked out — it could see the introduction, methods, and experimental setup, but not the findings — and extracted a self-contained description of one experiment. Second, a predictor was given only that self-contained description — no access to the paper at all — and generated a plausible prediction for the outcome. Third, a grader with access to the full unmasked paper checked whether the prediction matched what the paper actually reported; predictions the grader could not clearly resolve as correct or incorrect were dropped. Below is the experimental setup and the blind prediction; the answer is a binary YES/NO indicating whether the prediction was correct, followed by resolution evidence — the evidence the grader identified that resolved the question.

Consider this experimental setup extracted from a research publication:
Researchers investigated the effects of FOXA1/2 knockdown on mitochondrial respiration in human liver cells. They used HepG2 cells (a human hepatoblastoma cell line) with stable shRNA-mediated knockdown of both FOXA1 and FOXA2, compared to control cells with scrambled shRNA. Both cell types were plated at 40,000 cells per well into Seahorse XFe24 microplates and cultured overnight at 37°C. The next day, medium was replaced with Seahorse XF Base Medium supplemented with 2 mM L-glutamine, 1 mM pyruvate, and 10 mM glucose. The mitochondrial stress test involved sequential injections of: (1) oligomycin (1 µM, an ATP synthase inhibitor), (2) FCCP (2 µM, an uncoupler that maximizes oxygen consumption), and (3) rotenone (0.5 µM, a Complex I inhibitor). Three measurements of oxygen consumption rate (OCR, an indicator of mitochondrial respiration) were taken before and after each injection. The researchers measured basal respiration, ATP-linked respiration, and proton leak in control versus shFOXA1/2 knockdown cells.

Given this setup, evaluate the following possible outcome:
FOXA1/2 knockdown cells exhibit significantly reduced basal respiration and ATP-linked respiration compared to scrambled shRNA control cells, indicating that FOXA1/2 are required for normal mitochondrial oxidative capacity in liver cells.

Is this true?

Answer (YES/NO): YES